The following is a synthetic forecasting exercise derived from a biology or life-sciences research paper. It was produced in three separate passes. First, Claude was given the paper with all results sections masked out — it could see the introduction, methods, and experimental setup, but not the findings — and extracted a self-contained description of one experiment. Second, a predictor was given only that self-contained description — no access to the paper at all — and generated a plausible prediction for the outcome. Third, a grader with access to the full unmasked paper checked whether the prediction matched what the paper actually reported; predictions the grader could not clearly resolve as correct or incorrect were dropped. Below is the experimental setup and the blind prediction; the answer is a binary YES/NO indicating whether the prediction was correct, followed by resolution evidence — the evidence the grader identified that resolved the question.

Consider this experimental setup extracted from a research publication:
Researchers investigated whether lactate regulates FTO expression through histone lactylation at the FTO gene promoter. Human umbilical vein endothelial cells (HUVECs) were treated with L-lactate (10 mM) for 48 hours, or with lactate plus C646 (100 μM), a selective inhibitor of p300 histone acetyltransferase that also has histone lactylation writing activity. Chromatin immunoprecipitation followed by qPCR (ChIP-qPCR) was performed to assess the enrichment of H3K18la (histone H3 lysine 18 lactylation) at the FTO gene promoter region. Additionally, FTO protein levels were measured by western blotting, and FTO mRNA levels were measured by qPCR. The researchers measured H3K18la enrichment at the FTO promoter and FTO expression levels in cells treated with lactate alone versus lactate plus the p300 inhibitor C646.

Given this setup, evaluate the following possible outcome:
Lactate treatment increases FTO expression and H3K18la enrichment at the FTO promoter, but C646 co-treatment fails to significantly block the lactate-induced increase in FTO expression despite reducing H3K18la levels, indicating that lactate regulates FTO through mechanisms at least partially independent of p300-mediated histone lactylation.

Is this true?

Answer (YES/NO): NO